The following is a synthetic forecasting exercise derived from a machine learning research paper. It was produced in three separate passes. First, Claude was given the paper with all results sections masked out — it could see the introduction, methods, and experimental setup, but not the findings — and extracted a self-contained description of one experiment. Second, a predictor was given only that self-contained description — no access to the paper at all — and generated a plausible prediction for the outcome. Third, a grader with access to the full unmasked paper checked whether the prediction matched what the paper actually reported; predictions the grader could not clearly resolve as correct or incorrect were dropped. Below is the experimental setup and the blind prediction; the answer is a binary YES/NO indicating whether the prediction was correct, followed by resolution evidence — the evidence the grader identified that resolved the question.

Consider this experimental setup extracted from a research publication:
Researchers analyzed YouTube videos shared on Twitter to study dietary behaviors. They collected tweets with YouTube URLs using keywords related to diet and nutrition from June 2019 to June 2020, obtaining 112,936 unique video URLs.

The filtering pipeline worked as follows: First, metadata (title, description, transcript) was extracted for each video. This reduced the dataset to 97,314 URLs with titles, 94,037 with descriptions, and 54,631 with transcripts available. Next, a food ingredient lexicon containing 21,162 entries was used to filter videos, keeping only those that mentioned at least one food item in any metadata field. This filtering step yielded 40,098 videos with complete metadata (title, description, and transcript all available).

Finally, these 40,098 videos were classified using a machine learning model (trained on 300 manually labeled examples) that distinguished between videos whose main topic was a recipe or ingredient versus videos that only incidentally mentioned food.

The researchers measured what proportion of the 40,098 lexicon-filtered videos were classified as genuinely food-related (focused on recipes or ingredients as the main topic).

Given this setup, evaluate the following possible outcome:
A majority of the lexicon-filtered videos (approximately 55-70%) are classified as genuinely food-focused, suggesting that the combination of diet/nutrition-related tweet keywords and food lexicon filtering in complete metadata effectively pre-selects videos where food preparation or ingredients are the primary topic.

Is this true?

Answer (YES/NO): NO